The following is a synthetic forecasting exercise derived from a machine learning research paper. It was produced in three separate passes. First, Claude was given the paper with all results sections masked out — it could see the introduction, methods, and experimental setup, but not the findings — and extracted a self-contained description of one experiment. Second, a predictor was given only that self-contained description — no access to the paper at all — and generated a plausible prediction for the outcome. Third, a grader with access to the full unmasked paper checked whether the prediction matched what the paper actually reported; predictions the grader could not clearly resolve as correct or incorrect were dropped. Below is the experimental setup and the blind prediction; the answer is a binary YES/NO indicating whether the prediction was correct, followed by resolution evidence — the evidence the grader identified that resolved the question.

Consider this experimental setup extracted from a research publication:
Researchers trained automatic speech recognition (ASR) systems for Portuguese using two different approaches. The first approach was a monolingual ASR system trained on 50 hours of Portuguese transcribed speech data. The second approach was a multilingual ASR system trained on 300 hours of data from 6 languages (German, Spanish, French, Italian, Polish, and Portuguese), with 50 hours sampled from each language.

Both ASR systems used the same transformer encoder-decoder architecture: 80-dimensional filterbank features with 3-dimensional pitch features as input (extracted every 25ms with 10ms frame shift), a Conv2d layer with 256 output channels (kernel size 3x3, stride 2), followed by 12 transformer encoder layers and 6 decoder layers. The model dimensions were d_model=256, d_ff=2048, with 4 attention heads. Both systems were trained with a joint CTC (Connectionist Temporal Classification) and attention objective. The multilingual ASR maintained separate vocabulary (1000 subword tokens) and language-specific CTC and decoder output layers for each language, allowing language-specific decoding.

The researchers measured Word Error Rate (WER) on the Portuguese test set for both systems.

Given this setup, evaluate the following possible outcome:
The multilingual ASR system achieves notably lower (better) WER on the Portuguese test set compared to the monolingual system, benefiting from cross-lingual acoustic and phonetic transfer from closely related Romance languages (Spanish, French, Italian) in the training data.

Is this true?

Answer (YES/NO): YES